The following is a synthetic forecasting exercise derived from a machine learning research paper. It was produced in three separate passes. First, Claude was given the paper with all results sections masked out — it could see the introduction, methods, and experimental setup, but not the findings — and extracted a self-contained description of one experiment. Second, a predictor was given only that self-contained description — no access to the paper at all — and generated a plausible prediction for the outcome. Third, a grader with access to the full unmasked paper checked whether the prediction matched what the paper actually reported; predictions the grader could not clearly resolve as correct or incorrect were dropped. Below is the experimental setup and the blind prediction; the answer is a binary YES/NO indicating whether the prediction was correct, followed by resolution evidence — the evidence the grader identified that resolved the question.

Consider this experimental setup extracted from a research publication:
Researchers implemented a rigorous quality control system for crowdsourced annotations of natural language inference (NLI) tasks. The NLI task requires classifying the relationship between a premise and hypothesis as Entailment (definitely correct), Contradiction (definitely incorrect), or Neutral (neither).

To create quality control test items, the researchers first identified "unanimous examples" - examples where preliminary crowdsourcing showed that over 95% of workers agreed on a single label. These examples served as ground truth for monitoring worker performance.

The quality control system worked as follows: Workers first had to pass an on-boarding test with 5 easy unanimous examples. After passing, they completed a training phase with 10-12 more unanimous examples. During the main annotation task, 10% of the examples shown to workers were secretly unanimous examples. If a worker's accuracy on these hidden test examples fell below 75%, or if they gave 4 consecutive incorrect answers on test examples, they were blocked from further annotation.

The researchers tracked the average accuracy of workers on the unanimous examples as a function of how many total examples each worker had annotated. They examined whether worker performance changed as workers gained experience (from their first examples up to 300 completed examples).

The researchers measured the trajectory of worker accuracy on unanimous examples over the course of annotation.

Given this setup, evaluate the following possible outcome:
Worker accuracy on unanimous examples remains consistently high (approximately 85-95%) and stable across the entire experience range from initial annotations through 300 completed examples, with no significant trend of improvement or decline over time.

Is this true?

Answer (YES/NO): NO